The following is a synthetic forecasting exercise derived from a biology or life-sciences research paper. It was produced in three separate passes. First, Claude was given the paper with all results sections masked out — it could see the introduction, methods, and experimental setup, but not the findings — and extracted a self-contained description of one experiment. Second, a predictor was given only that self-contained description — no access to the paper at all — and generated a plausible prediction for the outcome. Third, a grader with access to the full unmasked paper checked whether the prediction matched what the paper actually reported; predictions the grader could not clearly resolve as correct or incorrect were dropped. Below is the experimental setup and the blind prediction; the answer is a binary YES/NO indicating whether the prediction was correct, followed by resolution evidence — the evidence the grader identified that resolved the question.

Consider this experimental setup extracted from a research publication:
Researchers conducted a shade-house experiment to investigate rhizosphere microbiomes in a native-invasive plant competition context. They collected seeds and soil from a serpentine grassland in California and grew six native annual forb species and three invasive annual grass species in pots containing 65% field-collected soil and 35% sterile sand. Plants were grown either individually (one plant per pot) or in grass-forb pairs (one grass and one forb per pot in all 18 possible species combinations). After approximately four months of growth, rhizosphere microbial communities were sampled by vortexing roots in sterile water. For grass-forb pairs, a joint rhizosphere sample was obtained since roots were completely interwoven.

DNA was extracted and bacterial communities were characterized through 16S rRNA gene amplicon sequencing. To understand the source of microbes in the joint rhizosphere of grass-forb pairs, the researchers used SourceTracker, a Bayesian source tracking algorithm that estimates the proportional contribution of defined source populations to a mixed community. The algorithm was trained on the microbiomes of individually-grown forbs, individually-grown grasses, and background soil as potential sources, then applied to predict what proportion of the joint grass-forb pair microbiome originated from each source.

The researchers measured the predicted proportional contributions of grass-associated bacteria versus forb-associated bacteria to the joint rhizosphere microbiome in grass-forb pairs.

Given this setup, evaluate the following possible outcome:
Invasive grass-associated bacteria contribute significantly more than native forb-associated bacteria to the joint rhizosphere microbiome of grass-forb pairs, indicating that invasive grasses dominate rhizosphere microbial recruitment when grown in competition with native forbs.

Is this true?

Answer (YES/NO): NO